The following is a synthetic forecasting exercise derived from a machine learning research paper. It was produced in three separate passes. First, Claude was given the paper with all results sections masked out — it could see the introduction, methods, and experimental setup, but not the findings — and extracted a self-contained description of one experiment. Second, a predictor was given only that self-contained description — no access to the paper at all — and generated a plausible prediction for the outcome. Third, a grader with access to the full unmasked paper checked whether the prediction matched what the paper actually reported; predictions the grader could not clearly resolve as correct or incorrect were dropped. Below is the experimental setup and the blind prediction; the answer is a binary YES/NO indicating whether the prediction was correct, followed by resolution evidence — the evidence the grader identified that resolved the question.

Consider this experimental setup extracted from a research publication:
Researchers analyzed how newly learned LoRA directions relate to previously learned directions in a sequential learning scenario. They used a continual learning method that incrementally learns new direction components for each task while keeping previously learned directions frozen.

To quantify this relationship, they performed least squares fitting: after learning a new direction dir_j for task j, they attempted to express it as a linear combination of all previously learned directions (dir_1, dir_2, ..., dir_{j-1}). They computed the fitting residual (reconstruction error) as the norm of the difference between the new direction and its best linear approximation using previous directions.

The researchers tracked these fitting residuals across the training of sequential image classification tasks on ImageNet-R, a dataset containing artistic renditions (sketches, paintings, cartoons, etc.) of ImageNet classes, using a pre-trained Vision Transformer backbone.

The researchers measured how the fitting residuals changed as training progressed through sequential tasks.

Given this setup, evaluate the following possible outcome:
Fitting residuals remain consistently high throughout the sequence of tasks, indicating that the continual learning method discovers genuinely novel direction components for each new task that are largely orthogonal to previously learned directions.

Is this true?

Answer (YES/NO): NO